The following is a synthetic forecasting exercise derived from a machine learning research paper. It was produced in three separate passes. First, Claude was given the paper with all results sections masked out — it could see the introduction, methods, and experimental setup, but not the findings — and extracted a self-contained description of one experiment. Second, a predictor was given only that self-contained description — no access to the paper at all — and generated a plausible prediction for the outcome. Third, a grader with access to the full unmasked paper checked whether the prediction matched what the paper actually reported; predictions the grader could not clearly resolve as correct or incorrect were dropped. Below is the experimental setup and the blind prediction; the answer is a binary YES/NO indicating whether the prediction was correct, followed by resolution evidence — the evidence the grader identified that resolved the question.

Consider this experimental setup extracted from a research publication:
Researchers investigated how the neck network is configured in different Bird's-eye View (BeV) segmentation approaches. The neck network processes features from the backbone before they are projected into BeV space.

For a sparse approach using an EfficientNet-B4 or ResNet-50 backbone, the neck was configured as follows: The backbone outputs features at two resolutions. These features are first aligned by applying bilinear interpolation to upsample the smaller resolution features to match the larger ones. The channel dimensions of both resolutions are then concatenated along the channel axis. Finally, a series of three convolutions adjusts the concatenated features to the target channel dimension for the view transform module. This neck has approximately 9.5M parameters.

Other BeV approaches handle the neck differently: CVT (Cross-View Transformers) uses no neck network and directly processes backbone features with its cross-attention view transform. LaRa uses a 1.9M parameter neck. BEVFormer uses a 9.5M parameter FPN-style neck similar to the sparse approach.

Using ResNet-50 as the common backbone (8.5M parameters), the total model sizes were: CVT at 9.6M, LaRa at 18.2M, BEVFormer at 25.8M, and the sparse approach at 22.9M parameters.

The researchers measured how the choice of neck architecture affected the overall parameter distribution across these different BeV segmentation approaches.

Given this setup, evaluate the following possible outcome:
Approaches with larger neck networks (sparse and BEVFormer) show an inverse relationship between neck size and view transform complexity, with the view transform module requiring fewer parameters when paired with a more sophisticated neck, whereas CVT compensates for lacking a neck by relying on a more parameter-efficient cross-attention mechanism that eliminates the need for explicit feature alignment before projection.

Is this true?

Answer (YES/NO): NO